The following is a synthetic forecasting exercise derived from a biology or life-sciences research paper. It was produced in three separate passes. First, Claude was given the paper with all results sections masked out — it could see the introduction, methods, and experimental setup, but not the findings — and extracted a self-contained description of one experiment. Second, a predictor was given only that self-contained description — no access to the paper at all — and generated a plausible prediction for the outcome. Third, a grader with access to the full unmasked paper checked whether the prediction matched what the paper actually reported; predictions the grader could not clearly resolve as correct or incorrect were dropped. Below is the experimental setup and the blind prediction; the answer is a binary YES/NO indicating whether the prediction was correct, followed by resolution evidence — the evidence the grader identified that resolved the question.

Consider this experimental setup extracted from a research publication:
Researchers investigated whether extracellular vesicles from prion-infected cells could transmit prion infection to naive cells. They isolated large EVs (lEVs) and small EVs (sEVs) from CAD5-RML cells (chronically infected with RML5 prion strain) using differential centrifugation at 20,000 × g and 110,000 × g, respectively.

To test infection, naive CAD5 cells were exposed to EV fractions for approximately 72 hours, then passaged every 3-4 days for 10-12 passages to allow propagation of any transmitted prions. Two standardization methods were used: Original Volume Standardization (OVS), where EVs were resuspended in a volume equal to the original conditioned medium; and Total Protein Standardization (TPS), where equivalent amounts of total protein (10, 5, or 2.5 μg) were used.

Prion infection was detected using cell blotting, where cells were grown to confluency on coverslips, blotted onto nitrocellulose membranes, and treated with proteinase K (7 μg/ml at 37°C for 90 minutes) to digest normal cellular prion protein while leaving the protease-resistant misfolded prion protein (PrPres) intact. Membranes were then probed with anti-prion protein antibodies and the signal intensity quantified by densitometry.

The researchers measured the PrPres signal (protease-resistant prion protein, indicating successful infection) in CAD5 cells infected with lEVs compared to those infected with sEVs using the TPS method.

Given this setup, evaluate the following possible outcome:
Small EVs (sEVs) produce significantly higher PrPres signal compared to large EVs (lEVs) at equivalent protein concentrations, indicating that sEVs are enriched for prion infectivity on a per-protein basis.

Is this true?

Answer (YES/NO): NO